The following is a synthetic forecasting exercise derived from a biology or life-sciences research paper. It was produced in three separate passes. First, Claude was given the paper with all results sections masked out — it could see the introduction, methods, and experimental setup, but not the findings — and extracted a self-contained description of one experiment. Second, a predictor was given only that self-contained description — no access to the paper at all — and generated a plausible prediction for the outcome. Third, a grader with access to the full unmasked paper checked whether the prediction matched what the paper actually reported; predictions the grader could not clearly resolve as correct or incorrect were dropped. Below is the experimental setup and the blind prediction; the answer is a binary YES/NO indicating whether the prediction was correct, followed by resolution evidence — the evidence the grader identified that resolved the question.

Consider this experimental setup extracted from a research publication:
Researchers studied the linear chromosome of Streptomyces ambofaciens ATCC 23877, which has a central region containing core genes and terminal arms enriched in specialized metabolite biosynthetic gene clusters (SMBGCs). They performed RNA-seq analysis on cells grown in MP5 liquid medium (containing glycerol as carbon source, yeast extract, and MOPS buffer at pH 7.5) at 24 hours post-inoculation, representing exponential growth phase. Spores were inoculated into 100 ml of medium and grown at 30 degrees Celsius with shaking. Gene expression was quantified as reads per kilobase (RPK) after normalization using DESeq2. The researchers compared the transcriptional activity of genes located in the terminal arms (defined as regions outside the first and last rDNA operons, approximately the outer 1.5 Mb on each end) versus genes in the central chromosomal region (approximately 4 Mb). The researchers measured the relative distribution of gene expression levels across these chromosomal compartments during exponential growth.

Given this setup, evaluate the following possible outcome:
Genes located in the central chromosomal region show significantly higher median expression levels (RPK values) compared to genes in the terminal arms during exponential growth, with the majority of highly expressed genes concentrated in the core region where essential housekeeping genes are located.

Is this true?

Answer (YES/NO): YES